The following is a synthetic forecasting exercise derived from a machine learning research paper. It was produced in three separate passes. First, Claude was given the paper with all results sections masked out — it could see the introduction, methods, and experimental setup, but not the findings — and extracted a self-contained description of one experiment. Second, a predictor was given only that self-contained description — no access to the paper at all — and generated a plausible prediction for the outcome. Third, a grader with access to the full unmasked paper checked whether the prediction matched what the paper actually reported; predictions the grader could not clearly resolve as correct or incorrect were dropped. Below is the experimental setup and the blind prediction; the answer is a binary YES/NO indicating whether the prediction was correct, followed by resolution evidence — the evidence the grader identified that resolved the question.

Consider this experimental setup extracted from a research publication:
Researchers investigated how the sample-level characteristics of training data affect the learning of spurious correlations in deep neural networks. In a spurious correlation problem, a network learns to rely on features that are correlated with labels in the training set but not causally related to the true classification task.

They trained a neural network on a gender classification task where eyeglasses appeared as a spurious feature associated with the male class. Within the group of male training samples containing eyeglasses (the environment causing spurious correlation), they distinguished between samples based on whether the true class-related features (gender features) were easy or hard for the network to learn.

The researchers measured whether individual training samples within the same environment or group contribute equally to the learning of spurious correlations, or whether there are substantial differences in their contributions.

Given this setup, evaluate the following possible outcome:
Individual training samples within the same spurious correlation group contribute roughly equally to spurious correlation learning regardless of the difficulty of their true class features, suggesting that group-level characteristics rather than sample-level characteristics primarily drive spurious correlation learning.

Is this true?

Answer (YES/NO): NO